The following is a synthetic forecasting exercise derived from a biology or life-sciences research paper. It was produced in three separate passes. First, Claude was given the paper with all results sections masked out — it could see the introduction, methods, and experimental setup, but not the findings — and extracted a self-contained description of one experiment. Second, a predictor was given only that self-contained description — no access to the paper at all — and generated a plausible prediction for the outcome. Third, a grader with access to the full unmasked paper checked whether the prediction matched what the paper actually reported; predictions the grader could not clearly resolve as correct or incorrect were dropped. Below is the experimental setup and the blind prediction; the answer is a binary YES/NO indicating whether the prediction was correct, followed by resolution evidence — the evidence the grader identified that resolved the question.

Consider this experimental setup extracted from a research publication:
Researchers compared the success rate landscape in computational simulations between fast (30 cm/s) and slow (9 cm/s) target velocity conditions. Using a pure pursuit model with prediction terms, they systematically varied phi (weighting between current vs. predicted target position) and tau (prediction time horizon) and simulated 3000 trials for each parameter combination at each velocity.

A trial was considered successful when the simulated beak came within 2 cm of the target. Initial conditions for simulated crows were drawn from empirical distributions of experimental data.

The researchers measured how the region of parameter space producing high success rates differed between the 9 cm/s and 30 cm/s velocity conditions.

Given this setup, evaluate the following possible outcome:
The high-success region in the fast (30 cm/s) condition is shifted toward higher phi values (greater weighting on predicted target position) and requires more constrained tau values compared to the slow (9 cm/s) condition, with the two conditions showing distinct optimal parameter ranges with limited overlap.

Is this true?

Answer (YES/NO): NO